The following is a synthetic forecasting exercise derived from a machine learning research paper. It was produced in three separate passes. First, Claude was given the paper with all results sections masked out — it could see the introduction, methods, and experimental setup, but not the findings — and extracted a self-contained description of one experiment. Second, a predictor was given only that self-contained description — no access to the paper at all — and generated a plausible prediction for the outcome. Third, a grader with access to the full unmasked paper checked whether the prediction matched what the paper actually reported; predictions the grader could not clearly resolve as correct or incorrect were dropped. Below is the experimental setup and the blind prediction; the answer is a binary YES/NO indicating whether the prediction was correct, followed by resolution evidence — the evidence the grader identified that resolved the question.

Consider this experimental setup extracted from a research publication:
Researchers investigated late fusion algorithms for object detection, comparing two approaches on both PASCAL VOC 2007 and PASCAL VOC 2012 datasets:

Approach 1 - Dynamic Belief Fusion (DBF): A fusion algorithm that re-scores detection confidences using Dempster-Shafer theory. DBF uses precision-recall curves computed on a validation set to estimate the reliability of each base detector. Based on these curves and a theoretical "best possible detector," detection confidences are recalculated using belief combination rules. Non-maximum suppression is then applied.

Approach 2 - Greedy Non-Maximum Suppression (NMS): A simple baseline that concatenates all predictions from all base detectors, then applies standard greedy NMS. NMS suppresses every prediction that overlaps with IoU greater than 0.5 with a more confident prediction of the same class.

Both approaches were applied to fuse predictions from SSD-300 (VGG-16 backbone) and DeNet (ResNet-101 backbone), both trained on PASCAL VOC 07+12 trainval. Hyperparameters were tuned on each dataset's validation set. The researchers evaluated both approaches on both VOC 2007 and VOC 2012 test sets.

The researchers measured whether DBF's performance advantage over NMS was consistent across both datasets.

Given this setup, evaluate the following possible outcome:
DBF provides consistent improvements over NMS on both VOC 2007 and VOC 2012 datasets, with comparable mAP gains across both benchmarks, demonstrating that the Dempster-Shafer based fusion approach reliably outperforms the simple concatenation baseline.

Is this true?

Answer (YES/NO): NO